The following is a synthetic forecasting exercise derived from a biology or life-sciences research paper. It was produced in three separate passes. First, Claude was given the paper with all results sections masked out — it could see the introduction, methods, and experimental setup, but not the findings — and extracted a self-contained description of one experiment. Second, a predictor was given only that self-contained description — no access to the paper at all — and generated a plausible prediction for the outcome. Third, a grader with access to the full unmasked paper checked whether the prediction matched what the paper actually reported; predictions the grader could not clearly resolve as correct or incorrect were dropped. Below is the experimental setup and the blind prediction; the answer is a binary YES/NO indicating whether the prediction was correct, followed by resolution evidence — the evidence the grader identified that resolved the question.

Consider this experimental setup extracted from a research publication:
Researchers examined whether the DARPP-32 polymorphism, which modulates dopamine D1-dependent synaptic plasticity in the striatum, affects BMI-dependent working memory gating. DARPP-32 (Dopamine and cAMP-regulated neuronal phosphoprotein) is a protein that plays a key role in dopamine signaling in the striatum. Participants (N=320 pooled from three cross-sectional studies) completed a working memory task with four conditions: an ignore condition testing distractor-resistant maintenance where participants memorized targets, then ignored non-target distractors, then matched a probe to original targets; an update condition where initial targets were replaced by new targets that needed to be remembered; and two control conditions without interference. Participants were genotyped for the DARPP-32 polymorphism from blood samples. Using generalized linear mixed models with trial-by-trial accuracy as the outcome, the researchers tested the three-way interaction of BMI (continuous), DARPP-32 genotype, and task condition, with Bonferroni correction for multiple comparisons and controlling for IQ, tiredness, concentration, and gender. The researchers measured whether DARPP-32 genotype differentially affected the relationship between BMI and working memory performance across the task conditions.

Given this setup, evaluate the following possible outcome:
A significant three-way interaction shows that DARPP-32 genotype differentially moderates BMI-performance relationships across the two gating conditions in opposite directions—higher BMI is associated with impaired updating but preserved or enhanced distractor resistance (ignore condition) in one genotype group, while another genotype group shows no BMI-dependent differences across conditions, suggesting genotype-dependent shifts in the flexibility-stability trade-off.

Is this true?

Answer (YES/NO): NO